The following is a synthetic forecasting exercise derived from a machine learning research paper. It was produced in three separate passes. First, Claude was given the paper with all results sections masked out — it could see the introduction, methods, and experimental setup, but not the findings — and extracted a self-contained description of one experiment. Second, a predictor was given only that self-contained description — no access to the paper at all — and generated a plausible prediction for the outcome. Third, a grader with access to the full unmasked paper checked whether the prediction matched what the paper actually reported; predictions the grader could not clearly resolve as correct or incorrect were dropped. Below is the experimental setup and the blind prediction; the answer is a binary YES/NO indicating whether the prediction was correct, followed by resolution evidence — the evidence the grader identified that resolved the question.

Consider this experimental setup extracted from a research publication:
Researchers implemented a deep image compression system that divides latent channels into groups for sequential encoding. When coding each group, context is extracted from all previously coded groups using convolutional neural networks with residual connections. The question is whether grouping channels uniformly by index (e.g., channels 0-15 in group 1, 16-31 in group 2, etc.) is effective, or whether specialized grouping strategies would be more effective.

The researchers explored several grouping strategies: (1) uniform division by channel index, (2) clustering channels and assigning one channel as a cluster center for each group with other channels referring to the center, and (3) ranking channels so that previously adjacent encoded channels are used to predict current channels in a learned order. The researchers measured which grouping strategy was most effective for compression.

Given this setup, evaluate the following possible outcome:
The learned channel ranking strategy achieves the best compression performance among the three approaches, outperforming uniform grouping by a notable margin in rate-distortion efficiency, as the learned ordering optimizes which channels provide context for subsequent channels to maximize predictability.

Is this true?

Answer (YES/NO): NO